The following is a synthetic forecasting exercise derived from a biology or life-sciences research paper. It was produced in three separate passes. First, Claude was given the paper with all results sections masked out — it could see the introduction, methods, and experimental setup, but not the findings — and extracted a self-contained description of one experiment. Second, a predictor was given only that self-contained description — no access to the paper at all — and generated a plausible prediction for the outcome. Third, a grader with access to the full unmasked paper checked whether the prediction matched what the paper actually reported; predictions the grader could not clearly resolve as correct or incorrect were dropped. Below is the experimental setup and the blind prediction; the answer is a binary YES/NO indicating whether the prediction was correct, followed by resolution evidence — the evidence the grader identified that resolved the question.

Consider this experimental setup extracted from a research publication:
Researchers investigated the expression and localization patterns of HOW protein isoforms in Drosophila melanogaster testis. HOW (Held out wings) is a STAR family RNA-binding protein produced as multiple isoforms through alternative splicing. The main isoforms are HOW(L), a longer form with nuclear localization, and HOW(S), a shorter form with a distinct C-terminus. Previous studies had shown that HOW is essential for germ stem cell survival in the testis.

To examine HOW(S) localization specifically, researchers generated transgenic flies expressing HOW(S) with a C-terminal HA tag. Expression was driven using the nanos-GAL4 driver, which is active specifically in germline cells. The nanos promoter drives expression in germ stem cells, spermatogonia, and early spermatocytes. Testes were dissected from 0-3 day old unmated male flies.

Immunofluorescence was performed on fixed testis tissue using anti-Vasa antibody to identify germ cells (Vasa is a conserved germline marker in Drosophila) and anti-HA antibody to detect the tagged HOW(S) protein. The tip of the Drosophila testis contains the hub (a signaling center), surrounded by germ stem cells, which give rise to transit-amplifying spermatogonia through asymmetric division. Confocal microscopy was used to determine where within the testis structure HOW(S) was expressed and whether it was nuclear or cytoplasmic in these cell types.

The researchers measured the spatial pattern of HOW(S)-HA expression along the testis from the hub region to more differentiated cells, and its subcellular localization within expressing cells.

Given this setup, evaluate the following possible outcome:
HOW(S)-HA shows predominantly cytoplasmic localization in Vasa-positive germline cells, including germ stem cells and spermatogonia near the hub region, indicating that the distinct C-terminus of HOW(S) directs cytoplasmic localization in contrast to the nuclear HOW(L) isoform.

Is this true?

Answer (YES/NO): YES